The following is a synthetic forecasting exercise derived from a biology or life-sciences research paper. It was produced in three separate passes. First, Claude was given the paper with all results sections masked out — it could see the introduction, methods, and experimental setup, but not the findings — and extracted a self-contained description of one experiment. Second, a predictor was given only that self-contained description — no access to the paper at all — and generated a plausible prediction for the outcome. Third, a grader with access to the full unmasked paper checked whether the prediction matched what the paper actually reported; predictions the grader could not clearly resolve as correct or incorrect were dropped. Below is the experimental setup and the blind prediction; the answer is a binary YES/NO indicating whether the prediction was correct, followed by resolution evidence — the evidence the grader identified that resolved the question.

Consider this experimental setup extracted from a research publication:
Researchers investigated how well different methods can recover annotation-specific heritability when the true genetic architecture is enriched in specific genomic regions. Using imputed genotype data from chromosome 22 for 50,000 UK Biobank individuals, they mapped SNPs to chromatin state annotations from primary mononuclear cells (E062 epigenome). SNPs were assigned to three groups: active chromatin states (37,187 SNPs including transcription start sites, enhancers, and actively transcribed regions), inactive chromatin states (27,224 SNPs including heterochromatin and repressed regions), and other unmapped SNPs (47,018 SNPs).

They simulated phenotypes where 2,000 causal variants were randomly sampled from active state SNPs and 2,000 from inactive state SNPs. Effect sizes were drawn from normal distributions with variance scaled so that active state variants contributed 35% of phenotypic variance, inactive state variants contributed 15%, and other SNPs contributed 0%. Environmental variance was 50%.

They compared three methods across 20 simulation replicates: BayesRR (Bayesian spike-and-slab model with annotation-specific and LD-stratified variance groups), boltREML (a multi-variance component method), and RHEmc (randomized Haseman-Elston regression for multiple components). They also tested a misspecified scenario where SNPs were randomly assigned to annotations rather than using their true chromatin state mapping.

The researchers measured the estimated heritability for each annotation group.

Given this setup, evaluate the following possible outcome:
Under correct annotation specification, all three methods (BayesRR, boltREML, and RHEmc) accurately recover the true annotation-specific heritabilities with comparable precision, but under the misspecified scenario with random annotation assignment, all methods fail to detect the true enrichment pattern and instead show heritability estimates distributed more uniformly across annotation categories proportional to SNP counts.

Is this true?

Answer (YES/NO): NO